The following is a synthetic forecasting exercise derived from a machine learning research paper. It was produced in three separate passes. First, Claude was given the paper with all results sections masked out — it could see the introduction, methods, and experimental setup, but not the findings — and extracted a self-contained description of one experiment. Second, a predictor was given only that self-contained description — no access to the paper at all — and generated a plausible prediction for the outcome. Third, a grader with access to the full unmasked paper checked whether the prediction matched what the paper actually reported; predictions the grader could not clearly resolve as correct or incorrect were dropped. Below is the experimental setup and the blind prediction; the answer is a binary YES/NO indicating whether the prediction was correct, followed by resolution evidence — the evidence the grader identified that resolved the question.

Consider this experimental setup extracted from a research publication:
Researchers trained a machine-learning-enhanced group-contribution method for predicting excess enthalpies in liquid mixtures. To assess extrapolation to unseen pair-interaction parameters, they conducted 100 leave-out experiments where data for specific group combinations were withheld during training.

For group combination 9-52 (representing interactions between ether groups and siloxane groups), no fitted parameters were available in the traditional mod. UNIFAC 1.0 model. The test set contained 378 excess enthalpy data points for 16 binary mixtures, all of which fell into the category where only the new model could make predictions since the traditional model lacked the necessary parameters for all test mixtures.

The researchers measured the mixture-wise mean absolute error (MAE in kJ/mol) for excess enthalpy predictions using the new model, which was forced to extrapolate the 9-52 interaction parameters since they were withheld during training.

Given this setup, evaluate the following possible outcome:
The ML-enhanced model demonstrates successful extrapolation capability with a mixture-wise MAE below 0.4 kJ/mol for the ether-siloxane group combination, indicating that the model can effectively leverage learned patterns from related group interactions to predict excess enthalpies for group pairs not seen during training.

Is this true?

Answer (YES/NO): YES